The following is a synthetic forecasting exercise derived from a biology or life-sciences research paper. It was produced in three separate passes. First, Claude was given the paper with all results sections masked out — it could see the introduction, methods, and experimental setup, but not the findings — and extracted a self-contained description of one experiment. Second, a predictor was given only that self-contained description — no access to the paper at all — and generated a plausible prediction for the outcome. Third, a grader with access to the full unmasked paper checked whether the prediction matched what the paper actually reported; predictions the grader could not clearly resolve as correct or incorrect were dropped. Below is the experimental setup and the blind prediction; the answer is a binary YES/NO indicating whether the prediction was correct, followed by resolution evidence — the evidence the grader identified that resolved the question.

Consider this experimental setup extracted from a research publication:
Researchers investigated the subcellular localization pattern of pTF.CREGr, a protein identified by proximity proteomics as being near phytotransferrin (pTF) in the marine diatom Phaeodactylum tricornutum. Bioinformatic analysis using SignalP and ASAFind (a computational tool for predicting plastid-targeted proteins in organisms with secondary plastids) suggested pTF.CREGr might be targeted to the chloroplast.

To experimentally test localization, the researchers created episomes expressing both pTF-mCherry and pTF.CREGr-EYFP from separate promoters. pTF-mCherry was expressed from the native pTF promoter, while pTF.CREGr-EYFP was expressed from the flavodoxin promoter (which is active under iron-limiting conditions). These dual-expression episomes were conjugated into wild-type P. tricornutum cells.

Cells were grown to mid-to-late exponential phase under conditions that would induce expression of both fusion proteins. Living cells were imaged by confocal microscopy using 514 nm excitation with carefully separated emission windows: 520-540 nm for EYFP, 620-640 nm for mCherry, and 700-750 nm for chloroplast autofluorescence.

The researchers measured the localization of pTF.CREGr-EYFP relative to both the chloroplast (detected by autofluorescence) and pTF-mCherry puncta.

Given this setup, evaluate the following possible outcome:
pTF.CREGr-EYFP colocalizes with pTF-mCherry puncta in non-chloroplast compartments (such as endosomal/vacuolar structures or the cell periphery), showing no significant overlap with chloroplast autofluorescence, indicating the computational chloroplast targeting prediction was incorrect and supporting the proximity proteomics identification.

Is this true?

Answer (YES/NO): NO